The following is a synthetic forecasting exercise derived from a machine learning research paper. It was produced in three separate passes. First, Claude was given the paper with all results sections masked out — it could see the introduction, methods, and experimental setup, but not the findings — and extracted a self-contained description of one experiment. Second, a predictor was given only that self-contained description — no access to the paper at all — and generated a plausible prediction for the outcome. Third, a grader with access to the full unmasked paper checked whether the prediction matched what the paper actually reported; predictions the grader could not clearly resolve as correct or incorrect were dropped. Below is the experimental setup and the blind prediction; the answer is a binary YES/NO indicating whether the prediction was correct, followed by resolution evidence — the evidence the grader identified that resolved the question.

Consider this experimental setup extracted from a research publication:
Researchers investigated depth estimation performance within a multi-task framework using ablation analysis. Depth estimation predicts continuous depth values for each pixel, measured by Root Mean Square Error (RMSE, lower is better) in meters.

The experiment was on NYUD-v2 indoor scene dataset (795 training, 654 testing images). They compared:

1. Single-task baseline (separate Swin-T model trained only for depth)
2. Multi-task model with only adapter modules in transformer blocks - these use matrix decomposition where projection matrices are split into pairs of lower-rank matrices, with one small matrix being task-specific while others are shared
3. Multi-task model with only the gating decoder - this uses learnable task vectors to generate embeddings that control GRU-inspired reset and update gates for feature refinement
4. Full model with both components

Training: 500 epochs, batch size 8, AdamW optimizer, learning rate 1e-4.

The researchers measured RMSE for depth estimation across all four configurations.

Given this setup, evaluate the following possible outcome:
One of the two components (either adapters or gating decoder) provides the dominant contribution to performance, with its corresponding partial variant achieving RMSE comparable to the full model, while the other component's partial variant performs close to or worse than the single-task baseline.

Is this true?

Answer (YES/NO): NO